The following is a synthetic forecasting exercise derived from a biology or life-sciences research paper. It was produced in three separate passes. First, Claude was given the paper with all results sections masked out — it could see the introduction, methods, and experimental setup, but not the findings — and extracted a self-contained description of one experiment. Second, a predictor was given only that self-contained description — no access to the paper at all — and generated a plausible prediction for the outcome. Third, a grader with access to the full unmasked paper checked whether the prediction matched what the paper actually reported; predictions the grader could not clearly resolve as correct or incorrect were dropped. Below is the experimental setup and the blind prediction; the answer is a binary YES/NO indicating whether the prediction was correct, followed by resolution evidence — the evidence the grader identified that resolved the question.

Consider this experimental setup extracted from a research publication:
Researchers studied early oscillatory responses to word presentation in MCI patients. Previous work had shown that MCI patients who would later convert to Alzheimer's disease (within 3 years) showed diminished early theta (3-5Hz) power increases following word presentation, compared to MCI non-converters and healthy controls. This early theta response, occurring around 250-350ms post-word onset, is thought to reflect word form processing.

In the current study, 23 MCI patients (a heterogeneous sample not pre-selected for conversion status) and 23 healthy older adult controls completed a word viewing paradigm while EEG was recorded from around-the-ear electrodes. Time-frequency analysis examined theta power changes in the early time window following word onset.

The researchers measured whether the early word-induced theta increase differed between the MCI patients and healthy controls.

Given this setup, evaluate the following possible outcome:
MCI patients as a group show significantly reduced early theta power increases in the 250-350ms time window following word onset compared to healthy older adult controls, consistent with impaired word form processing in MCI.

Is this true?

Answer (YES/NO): NO